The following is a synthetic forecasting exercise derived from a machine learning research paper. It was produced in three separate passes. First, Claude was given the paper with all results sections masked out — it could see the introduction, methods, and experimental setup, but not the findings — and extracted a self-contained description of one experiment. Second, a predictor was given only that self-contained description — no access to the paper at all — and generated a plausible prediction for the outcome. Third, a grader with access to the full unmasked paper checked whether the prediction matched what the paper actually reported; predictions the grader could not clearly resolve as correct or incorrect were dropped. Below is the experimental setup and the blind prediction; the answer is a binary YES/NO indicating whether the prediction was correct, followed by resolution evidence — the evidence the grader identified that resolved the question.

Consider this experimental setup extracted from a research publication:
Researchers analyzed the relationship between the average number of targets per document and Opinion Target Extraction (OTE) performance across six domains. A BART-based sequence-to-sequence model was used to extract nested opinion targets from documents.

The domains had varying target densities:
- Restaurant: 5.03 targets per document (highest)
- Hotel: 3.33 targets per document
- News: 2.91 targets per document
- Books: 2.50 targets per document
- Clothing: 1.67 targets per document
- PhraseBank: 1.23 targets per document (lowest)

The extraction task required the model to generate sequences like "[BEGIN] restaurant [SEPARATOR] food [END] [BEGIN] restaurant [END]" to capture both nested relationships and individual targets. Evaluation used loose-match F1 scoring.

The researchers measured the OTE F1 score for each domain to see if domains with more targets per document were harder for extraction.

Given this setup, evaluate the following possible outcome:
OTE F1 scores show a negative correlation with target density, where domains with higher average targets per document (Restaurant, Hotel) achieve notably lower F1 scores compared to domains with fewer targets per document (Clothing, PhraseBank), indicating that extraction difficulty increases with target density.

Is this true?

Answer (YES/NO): NO